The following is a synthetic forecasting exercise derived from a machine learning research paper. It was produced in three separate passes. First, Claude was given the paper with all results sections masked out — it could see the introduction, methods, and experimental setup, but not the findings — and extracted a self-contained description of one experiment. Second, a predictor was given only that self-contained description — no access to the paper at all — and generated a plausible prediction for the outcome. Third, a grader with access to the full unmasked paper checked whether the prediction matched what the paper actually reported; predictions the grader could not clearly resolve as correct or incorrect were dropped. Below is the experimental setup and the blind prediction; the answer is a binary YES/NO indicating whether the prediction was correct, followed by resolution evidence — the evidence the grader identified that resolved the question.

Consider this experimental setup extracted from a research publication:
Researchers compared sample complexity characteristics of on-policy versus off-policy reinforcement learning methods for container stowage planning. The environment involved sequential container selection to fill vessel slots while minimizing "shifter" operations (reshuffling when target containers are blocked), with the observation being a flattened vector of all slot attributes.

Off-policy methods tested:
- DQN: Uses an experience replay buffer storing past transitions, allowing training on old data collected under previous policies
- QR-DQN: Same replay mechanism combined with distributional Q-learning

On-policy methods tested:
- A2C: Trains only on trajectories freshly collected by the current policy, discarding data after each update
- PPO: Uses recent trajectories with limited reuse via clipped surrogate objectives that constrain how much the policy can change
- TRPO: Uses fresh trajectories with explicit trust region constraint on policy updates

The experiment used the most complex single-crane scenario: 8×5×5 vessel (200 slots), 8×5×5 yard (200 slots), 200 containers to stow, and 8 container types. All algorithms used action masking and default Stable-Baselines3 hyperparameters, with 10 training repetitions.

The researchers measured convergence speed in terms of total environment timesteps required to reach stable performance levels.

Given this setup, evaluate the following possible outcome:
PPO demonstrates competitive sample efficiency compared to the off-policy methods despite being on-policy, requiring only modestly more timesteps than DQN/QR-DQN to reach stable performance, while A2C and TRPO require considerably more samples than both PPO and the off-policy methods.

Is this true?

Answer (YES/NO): NO